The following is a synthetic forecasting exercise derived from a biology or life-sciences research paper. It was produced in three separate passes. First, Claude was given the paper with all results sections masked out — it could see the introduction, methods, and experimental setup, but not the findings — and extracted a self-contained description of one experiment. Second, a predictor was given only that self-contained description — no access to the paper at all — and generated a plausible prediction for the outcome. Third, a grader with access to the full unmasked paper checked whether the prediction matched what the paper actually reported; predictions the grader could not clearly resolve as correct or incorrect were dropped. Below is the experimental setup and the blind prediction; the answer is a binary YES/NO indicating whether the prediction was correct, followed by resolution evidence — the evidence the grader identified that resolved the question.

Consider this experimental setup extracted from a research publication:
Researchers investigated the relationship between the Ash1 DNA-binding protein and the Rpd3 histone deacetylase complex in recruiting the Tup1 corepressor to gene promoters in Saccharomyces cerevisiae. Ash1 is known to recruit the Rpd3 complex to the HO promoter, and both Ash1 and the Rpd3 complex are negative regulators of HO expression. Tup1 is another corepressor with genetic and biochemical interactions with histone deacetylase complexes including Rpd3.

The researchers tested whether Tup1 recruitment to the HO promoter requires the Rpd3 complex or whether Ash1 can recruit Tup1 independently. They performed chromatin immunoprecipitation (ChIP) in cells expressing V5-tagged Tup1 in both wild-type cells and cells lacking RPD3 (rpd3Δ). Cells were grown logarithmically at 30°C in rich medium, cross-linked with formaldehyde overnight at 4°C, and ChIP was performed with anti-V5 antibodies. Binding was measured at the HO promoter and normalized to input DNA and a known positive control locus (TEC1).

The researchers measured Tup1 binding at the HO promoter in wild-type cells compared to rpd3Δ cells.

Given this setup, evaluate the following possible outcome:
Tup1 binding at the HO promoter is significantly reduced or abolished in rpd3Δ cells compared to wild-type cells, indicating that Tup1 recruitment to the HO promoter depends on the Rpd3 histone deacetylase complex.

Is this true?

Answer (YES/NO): NO